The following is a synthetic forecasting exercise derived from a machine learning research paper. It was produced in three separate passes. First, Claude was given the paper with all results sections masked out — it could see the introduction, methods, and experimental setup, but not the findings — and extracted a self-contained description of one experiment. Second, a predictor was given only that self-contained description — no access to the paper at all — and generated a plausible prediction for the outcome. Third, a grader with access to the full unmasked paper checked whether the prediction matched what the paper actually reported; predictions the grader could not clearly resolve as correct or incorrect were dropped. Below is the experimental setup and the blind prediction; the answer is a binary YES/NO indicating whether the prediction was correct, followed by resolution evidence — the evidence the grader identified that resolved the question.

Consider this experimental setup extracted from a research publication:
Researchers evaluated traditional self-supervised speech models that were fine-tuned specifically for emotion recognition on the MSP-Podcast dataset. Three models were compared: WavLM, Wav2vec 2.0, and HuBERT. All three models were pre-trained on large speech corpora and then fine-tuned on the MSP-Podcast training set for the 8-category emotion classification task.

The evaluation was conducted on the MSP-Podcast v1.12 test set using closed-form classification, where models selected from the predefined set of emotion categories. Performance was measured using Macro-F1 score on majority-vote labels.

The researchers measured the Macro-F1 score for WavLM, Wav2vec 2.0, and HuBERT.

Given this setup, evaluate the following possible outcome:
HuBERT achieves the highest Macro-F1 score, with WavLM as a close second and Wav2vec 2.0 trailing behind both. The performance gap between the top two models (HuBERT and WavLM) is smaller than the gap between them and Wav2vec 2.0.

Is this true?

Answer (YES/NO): NO